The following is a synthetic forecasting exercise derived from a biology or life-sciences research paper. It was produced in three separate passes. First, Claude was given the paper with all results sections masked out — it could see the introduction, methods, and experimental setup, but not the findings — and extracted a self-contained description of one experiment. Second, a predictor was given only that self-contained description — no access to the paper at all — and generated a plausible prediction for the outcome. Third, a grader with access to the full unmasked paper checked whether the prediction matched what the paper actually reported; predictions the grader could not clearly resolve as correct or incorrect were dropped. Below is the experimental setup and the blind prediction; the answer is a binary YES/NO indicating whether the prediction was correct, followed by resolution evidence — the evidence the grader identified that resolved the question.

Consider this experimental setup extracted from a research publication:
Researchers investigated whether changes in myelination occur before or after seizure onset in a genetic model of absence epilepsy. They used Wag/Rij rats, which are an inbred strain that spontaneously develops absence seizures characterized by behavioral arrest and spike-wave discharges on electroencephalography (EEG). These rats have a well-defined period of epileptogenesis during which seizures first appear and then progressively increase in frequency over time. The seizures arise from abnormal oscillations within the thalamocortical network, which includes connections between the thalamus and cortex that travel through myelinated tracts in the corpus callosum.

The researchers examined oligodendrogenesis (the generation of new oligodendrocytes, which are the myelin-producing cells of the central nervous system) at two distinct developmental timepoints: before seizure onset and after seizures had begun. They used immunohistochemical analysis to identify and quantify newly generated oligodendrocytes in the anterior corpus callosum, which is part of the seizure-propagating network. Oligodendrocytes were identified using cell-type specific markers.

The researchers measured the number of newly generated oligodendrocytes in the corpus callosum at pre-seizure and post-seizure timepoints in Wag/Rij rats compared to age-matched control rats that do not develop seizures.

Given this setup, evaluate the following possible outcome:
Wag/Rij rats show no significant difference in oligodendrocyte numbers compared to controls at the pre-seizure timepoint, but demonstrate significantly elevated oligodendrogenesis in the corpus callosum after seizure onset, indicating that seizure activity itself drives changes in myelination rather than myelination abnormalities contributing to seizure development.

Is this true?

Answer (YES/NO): YES